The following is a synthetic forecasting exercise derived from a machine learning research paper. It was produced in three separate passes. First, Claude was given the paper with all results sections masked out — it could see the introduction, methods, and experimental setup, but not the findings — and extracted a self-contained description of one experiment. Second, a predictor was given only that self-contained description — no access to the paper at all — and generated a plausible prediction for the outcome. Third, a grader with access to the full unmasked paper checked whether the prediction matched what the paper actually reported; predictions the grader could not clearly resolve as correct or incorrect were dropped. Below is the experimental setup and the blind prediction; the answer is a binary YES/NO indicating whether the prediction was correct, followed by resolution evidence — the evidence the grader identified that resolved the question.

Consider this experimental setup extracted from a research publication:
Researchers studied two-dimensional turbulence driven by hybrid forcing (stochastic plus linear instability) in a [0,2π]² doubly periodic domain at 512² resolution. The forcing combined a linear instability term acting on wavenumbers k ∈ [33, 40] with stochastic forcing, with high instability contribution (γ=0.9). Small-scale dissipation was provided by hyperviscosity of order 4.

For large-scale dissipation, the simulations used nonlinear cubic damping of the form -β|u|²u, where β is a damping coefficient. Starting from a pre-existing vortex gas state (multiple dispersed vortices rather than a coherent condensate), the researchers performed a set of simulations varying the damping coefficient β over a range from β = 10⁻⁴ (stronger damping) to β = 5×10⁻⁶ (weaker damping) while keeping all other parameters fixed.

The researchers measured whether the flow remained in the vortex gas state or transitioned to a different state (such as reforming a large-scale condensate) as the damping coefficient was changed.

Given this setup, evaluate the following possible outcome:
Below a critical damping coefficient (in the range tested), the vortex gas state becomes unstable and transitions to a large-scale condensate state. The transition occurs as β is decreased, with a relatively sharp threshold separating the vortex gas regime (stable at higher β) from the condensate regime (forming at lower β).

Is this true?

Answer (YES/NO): NO